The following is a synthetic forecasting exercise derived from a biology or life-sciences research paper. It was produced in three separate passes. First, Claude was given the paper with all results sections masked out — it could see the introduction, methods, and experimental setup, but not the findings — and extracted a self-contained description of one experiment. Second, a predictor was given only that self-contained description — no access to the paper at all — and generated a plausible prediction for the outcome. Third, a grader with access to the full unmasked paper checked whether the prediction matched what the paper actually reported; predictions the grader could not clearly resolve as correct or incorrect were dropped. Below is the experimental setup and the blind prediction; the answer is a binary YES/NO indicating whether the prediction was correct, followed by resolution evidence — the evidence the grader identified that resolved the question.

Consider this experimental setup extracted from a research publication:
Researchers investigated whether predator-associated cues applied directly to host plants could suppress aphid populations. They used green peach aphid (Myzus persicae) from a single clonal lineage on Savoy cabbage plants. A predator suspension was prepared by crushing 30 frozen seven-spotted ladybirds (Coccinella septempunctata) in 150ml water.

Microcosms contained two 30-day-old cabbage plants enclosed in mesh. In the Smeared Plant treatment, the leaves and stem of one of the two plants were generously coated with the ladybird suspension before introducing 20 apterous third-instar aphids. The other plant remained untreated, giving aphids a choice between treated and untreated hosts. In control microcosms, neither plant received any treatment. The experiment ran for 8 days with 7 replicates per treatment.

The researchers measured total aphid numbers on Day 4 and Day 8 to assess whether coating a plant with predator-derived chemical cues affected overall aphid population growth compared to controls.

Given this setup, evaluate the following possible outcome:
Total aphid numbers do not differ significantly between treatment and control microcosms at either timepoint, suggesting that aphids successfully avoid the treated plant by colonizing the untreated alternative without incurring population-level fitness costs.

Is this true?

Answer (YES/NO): NO